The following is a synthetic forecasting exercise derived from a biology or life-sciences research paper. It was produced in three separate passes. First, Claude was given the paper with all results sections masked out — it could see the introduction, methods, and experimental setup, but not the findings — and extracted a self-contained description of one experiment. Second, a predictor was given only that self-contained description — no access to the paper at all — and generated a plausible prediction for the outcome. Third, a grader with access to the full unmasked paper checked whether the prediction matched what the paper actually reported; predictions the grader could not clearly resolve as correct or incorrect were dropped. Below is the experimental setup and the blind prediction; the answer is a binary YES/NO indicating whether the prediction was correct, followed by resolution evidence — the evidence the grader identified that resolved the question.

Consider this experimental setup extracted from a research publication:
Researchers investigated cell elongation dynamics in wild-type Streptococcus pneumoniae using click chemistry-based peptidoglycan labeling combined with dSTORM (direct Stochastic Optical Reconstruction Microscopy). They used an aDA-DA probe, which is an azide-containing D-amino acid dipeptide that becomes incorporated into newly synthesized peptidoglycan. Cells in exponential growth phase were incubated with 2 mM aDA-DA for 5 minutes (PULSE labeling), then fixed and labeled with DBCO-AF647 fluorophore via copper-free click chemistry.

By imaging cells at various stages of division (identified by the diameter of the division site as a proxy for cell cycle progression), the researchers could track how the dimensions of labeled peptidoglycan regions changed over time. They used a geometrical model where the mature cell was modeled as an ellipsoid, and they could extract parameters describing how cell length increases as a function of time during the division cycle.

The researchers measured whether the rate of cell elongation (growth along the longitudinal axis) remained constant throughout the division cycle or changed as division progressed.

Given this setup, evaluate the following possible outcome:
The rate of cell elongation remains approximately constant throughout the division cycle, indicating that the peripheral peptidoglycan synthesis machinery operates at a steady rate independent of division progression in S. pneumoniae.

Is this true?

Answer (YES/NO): NO